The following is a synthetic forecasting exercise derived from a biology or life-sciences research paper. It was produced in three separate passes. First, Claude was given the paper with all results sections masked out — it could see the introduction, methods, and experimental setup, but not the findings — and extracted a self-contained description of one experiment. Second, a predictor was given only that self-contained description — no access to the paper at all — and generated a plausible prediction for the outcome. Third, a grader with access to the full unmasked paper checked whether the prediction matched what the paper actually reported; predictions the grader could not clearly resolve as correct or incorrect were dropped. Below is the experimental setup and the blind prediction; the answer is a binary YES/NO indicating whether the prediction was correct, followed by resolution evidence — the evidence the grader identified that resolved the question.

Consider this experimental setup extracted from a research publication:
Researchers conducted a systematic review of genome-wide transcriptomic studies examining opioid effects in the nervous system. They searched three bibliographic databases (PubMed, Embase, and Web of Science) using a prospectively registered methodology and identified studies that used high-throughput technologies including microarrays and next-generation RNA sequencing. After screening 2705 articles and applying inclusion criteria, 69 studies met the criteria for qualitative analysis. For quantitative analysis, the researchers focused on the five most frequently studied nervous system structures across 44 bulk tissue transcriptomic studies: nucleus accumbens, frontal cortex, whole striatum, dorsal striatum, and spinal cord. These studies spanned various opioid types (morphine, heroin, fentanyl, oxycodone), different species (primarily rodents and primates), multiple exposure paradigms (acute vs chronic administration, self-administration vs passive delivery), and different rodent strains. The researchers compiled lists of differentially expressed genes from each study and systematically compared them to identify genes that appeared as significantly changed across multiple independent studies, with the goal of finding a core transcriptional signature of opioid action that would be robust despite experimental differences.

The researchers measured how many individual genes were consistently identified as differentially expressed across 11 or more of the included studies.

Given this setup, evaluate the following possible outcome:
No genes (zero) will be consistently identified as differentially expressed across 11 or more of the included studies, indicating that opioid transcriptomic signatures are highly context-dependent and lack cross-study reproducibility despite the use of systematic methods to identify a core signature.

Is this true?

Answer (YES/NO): NO